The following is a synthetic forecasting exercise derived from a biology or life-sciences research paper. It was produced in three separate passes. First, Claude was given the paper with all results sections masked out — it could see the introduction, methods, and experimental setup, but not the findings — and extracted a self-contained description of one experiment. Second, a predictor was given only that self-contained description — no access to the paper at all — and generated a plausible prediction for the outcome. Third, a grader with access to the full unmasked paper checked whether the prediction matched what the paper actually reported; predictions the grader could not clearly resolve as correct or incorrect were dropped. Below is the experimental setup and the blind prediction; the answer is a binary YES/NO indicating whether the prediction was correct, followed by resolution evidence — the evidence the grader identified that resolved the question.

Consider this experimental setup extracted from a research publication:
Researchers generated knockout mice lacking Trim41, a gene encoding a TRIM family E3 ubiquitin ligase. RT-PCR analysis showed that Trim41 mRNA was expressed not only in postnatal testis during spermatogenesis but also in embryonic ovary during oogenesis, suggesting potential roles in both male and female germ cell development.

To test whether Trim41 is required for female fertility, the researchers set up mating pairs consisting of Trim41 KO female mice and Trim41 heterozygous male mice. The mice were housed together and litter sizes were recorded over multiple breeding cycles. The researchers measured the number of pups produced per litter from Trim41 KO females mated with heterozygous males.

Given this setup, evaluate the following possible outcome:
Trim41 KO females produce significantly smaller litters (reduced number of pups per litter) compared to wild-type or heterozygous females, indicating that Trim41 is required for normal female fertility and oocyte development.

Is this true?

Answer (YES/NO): NO